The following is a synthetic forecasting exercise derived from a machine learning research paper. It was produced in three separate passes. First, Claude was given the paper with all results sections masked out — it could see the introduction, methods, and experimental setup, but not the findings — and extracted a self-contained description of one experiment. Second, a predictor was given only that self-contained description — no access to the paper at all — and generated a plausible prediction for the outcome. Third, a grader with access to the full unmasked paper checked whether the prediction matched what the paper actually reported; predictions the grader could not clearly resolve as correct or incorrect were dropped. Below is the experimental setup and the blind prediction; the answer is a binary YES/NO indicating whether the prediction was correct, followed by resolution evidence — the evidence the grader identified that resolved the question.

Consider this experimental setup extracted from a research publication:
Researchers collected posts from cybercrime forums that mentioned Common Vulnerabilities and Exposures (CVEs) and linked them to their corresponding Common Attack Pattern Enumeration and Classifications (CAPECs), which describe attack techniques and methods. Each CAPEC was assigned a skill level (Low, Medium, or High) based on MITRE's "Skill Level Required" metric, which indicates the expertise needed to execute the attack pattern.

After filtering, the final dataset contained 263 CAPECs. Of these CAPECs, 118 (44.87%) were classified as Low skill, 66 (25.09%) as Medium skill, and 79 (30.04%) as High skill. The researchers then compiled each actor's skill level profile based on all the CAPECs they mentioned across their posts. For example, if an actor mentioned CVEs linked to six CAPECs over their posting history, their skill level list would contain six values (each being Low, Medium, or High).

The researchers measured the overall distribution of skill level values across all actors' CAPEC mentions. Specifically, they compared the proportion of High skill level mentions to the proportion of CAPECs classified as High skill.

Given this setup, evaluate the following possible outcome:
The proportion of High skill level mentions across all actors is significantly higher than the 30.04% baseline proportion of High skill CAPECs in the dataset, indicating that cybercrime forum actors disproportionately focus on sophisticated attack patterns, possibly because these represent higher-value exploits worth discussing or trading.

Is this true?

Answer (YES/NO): NO